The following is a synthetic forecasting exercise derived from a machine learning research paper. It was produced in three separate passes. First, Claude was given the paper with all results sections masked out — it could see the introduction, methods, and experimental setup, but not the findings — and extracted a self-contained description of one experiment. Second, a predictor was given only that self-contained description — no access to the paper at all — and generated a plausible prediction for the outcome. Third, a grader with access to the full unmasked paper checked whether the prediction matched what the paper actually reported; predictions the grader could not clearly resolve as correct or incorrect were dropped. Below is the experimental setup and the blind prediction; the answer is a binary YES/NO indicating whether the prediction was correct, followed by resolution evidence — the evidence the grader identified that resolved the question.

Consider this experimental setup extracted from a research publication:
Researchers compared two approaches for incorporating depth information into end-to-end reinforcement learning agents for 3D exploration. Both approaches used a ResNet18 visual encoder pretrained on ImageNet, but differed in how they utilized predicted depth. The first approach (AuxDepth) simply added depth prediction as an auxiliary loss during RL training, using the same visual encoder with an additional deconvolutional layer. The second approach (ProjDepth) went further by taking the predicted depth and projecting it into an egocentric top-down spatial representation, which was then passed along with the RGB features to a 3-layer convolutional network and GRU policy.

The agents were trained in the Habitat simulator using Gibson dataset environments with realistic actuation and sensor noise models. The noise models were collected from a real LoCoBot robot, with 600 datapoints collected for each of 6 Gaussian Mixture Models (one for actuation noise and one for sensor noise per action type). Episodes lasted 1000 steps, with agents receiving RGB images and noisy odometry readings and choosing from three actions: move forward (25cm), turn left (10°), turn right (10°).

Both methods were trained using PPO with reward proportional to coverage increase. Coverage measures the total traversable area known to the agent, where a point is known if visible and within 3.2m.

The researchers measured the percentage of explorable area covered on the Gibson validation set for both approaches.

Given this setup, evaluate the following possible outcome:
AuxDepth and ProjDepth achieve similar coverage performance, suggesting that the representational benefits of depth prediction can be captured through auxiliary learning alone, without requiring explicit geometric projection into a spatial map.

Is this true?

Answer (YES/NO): YES